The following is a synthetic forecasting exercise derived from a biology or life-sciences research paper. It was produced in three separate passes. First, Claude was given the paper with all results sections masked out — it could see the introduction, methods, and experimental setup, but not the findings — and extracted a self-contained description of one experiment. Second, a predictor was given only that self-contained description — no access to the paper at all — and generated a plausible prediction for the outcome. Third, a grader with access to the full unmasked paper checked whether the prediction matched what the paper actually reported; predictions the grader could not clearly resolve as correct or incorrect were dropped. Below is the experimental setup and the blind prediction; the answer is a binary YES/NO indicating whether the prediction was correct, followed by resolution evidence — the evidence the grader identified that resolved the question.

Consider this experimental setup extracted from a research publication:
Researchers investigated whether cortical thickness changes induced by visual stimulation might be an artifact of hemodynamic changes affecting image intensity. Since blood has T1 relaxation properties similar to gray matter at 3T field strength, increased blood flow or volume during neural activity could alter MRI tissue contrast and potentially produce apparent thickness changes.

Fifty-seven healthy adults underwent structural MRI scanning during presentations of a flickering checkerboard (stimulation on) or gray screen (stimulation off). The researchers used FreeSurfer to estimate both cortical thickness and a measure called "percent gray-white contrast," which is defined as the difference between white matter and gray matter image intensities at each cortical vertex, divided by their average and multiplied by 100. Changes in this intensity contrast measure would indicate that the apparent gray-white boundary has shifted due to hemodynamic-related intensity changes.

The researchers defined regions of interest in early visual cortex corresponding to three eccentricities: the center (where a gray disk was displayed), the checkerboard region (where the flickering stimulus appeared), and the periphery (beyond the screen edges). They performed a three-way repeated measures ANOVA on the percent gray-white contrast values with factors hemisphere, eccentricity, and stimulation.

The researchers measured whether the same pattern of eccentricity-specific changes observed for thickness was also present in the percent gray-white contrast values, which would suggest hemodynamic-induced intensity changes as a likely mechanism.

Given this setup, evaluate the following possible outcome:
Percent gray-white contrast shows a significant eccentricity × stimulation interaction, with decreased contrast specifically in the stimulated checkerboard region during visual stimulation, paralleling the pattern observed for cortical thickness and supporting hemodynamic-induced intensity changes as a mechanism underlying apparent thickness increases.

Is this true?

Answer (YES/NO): NO